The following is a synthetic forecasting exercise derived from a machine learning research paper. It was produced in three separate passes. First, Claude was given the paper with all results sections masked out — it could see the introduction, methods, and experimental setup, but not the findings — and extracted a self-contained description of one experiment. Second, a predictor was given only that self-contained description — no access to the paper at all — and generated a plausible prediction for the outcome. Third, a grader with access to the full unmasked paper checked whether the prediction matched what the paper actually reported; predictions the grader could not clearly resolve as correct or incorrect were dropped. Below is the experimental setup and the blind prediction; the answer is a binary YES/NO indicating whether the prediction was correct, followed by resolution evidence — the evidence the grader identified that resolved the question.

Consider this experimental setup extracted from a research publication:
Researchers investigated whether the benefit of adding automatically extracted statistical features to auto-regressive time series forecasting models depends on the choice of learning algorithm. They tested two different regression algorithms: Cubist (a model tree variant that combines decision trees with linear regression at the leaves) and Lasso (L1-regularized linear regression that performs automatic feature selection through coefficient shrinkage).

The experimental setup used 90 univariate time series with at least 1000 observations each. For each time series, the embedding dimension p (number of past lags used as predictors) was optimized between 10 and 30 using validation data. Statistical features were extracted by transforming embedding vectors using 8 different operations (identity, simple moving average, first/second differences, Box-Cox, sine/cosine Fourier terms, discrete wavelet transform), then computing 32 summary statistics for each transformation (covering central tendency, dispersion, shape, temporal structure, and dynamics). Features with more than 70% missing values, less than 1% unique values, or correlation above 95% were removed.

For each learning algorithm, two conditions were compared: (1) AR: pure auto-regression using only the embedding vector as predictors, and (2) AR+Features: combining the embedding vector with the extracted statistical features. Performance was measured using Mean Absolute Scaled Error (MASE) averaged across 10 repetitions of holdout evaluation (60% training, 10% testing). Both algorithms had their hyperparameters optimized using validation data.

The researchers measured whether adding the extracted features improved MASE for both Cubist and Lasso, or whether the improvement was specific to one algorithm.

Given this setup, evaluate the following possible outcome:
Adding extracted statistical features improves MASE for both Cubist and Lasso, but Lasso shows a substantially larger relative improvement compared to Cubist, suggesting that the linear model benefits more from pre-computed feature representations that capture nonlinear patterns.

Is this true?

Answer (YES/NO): NO